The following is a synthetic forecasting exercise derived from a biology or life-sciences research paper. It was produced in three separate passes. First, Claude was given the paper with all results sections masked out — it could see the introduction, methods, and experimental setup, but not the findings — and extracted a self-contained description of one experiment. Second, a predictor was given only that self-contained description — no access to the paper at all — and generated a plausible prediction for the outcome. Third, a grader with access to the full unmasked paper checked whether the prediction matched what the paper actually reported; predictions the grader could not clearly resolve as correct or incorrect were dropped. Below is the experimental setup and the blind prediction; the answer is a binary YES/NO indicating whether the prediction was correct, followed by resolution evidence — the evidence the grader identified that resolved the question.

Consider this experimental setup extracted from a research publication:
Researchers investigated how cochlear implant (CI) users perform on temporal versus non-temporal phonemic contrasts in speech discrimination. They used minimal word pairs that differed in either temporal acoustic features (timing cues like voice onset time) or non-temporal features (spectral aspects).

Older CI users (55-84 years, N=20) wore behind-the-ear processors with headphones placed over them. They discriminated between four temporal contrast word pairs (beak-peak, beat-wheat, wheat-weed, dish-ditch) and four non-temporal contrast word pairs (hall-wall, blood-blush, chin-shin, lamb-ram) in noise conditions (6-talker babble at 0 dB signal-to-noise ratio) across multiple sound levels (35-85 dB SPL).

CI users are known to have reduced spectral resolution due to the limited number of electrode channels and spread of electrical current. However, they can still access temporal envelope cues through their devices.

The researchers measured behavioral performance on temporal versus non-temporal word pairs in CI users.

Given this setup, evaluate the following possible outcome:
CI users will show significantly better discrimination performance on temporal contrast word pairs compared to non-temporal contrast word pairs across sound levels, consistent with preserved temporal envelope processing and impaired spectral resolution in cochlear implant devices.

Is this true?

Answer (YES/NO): NO